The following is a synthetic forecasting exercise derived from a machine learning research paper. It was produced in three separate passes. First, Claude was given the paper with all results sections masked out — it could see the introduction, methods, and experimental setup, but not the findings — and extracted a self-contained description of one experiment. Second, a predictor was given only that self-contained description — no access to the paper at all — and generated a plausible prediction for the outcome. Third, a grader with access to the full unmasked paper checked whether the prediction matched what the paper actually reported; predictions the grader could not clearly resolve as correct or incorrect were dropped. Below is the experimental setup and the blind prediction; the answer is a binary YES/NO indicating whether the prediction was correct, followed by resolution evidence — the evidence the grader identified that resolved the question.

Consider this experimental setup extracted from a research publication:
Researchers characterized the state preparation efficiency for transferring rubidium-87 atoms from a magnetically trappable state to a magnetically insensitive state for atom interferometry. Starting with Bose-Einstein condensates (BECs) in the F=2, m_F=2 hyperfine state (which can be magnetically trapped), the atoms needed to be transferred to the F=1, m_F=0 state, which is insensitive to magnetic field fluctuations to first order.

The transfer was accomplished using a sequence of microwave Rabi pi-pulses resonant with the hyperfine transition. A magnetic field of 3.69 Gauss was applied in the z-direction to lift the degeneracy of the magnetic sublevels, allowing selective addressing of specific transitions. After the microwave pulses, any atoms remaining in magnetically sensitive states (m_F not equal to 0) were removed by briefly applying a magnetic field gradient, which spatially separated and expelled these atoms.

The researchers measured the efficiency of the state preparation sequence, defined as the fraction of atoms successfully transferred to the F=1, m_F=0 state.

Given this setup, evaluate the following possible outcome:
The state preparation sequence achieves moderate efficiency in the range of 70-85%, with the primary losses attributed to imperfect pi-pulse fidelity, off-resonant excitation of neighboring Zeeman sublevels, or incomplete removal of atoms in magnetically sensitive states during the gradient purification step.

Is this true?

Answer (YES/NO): NO